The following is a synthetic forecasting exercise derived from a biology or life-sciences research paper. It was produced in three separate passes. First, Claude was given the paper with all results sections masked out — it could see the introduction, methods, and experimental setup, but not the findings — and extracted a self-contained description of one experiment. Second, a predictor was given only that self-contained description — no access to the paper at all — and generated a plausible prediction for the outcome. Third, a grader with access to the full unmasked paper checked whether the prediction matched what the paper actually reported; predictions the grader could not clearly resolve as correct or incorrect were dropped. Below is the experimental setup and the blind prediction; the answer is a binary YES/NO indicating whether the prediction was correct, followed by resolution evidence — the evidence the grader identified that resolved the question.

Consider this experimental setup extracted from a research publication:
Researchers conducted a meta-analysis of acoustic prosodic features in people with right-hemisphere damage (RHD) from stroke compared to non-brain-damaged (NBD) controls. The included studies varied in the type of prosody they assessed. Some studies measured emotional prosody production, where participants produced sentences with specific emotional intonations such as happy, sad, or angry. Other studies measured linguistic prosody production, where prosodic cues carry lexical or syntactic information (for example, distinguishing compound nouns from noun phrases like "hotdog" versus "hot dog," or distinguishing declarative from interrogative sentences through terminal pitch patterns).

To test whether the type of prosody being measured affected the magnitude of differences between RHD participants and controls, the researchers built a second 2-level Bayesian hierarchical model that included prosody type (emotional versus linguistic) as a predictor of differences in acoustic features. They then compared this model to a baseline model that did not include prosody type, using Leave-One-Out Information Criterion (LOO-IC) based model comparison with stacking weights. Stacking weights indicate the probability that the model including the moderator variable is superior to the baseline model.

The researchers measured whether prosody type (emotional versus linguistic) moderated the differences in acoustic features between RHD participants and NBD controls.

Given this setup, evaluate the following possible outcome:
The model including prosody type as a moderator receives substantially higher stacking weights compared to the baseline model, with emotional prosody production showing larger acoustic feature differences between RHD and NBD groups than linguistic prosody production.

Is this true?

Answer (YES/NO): NO